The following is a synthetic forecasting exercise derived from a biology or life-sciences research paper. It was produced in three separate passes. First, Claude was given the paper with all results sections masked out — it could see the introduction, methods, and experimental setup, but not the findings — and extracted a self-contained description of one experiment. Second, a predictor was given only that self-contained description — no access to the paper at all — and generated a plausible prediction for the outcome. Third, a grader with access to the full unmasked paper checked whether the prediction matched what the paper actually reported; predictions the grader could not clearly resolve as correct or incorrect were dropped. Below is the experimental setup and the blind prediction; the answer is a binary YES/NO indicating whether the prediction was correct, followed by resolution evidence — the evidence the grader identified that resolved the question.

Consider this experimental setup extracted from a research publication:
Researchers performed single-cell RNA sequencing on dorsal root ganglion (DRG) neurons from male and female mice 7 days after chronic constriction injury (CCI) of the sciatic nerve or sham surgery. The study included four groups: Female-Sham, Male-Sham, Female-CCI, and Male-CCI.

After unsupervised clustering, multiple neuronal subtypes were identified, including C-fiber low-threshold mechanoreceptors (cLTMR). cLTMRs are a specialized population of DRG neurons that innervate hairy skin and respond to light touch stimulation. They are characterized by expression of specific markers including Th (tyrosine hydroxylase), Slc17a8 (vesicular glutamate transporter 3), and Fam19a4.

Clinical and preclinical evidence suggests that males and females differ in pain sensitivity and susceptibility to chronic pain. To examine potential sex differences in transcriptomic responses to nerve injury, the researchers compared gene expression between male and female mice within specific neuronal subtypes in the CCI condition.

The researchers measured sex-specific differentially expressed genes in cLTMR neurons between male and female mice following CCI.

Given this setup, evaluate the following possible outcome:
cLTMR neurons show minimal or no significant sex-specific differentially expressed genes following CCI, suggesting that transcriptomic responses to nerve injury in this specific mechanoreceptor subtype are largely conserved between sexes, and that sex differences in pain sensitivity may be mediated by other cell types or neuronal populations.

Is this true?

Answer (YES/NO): NO